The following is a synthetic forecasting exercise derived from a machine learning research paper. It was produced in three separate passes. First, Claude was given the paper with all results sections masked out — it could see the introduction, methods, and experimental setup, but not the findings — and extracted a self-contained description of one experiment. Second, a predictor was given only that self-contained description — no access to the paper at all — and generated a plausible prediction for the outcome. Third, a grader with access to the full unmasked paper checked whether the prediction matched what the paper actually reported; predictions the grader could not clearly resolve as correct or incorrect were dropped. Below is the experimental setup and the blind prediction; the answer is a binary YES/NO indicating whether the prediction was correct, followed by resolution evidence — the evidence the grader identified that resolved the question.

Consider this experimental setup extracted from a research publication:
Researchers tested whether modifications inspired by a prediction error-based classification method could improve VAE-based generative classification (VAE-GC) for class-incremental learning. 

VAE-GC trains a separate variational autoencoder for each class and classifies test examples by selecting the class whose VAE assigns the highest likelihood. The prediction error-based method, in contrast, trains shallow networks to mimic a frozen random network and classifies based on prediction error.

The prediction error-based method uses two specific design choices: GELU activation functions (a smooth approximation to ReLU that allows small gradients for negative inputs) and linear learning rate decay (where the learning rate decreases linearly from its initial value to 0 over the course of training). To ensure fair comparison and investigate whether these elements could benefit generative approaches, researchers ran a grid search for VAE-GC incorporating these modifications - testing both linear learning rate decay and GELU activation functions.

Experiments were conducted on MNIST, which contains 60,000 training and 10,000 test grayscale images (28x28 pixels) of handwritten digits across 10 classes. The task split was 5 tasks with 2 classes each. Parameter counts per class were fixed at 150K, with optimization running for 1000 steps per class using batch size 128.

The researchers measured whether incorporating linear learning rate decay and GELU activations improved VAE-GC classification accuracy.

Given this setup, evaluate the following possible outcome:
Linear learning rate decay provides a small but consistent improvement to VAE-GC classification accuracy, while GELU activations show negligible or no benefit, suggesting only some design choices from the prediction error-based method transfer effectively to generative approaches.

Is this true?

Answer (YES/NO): NO